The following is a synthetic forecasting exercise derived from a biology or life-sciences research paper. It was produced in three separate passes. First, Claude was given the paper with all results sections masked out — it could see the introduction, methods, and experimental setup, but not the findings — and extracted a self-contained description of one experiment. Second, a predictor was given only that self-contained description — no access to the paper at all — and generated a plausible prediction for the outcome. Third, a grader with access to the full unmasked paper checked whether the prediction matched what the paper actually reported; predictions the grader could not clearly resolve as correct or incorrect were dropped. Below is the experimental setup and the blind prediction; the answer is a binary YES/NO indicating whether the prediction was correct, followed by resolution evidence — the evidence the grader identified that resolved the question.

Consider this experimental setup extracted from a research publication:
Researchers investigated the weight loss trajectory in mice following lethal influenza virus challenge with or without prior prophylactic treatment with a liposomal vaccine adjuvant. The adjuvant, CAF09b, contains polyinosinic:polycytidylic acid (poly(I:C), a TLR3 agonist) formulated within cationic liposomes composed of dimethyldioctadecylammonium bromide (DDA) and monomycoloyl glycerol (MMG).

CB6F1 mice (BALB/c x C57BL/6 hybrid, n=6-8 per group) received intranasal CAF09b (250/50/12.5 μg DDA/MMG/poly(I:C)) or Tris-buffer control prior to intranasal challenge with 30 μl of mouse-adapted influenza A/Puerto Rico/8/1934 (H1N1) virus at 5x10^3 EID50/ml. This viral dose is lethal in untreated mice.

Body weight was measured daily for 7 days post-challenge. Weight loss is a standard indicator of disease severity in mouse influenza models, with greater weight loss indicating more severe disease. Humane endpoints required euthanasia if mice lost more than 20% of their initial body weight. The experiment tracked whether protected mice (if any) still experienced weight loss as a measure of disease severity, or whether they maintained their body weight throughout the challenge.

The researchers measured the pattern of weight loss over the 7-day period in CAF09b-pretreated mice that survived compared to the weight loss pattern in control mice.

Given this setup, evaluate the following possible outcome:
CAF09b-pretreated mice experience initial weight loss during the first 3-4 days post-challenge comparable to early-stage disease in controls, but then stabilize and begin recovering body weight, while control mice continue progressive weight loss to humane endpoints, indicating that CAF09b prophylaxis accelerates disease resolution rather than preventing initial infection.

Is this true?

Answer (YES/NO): NO